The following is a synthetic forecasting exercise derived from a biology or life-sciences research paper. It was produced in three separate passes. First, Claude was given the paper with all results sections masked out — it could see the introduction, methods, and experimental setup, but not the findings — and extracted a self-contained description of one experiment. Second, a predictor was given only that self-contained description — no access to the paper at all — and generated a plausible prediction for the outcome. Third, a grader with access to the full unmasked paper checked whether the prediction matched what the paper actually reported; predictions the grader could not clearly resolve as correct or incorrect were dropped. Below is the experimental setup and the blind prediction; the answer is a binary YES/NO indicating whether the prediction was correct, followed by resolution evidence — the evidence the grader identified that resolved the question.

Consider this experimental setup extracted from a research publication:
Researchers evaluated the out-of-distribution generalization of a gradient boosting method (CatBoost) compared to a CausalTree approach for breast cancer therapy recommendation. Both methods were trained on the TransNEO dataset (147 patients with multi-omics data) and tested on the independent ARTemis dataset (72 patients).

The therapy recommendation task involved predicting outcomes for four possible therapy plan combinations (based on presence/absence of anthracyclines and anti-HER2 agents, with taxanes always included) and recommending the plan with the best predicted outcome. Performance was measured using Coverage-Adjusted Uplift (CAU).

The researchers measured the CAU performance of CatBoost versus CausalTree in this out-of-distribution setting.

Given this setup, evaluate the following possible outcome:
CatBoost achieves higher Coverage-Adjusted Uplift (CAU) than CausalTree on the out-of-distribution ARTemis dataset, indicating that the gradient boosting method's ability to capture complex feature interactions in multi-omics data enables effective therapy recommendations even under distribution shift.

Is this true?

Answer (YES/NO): YES